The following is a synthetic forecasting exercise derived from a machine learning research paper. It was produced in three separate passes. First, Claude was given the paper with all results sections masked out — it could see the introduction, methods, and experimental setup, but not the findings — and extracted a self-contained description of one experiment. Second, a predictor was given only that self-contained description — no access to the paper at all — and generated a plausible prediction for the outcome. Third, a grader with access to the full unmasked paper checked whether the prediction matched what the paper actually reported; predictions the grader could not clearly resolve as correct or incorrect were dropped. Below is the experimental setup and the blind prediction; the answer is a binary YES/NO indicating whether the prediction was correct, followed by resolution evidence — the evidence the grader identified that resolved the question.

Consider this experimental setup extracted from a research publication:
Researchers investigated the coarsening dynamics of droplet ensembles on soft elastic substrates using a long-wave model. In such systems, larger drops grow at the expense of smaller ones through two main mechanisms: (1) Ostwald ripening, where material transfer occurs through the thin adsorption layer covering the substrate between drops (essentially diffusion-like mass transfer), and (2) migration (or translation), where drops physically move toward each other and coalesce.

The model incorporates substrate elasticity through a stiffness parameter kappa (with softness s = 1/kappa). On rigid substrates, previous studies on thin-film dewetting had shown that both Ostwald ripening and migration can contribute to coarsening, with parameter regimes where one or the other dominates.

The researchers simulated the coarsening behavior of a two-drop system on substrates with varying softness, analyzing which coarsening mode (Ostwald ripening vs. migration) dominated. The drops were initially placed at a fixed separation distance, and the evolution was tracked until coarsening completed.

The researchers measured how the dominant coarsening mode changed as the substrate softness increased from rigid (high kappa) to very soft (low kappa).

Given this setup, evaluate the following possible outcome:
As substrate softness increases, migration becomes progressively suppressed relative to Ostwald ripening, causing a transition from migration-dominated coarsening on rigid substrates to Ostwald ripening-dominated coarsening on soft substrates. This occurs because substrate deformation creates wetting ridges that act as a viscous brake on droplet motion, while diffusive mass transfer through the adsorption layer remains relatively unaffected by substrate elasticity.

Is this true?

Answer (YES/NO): NO